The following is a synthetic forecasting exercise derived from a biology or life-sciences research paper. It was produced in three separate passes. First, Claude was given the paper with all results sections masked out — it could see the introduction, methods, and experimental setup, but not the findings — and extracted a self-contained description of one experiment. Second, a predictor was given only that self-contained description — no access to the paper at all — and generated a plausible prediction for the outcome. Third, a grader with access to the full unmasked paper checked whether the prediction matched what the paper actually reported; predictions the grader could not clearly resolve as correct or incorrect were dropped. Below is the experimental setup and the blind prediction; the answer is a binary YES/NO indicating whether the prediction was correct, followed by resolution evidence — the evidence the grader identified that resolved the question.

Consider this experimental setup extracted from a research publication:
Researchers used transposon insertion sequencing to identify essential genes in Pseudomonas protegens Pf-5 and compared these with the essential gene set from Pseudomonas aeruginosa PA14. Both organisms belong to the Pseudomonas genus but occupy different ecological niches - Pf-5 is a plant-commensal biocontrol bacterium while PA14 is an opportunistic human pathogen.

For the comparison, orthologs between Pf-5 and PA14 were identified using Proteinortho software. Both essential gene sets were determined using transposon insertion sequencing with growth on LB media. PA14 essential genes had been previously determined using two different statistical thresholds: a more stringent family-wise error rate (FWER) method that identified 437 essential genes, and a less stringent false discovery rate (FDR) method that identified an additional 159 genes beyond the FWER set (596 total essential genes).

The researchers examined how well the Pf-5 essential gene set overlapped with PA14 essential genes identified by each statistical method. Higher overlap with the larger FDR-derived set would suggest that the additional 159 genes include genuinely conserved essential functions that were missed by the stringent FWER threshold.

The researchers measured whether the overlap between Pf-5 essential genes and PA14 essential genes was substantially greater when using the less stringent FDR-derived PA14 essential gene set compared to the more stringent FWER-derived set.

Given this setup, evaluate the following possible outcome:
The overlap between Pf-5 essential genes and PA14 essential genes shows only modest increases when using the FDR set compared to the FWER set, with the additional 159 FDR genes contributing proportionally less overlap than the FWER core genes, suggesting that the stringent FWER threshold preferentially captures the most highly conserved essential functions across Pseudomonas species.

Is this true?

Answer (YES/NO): NO